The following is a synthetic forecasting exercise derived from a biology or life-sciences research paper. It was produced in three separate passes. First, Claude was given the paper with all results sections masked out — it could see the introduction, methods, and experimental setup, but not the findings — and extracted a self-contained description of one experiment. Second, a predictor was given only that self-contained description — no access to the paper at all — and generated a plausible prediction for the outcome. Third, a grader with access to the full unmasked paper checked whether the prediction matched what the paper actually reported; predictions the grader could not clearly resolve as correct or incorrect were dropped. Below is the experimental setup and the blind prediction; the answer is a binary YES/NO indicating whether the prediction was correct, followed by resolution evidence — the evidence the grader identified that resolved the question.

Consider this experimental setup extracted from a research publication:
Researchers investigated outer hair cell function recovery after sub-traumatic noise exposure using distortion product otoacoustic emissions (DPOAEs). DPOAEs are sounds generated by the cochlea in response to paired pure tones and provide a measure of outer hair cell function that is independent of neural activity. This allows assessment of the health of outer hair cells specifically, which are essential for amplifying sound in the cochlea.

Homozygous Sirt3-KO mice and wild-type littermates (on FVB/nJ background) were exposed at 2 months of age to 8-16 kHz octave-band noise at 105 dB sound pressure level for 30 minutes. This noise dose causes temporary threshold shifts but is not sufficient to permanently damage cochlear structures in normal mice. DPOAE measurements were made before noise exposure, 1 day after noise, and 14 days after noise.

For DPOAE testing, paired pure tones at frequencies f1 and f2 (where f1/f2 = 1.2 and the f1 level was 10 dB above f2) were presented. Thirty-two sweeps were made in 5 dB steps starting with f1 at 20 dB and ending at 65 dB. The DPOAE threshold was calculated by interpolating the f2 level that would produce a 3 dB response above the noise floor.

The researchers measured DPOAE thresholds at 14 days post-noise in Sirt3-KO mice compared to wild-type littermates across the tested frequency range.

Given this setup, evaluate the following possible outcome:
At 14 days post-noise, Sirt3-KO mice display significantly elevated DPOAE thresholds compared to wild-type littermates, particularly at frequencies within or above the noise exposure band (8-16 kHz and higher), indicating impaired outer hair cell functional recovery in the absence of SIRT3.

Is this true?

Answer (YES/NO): NO